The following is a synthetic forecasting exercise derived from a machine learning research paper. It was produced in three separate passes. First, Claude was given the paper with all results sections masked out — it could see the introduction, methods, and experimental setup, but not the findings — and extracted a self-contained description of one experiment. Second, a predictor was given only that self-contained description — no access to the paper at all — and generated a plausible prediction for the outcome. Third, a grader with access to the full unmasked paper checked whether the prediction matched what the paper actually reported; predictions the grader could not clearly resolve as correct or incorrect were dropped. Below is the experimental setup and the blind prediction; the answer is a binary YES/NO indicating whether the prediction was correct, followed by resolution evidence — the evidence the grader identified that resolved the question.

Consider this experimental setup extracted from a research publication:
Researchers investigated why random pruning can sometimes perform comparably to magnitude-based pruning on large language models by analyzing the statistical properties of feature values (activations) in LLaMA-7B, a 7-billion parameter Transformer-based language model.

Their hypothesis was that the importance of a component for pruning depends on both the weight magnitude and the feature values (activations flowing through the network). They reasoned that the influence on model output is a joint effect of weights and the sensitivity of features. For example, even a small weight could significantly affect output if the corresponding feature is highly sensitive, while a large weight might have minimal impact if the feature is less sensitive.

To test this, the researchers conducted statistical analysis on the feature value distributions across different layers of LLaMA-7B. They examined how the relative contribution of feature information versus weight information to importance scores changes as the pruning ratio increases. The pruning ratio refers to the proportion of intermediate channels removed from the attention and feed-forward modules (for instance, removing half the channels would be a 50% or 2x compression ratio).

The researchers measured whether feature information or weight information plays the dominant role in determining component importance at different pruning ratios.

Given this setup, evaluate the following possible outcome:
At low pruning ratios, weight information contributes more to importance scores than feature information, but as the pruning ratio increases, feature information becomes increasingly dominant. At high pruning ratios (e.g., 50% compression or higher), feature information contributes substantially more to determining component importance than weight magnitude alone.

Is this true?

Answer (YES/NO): NO